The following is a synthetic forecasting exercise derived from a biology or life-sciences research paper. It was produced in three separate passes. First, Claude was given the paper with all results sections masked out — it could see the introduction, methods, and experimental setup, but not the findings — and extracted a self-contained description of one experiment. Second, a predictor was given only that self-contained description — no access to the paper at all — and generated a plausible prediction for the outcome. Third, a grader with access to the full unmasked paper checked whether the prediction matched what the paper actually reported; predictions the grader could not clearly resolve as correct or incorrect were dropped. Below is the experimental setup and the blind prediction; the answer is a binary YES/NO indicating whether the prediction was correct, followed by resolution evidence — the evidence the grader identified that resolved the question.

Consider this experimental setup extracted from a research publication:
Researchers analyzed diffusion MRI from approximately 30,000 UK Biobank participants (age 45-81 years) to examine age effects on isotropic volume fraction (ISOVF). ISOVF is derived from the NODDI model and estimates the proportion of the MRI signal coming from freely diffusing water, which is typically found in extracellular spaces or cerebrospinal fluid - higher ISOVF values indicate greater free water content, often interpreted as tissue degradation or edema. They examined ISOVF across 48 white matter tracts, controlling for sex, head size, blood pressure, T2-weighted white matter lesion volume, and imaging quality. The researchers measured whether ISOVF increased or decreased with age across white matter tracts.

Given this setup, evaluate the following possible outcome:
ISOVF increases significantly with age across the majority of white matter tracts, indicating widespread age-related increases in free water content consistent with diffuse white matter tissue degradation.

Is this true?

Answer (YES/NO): YES